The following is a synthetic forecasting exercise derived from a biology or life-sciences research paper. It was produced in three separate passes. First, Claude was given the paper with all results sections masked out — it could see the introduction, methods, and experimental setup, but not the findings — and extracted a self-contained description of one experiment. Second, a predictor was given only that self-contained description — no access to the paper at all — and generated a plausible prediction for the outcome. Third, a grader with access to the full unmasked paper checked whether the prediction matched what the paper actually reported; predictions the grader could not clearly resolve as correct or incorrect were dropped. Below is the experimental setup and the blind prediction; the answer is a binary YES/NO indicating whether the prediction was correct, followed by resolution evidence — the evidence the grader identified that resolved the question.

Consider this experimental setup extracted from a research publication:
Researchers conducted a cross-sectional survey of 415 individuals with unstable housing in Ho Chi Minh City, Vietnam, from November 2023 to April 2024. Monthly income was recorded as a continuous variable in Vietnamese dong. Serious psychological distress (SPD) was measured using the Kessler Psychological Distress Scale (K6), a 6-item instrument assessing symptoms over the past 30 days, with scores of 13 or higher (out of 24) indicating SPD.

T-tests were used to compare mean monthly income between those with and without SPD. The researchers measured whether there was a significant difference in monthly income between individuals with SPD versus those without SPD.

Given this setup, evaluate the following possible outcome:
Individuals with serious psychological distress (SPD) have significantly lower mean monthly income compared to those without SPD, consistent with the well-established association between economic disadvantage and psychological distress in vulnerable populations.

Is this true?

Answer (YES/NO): NO